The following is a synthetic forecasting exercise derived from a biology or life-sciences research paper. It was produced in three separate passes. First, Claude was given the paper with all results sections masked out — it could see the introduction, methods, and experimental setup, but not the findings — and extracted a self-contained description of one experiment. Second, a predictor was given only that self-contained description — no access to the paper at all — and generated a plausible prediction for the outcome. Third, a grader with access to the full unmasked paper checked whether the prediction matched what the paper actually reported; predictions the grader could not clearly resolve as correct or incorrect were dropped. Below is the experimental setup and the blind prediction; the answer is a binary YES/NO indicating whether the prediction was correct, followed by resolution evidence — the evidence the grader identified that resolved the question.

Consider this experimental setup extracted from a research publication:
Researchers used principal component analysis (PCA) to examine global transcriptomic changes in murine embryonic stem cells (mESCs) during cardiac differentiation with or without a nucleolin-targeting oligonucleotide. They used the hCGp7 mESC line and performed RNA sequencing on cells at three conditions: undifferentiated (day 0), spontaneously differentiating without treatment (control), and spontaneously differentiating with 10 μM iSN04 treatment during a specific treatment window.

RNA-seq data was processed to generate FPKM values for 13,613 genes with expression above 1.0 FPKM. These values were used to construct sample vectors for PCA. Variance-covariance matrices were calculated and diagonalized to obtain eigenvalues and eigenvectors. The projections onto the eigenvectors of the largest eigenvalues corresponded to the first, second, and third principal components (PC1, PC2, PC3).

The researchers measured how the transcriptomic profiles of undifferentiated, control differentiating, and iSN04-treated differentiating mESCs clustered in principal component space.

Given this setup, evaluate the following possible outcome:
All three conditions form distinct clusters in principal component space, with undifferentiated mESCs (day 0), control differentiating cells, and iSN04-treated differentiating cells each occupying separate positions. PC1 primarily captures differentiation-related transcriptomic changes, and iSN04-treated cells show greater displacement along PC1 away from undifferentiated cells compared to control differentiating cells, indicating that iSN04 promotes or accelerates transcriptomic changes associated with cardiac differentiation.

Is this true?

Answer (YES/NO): NO